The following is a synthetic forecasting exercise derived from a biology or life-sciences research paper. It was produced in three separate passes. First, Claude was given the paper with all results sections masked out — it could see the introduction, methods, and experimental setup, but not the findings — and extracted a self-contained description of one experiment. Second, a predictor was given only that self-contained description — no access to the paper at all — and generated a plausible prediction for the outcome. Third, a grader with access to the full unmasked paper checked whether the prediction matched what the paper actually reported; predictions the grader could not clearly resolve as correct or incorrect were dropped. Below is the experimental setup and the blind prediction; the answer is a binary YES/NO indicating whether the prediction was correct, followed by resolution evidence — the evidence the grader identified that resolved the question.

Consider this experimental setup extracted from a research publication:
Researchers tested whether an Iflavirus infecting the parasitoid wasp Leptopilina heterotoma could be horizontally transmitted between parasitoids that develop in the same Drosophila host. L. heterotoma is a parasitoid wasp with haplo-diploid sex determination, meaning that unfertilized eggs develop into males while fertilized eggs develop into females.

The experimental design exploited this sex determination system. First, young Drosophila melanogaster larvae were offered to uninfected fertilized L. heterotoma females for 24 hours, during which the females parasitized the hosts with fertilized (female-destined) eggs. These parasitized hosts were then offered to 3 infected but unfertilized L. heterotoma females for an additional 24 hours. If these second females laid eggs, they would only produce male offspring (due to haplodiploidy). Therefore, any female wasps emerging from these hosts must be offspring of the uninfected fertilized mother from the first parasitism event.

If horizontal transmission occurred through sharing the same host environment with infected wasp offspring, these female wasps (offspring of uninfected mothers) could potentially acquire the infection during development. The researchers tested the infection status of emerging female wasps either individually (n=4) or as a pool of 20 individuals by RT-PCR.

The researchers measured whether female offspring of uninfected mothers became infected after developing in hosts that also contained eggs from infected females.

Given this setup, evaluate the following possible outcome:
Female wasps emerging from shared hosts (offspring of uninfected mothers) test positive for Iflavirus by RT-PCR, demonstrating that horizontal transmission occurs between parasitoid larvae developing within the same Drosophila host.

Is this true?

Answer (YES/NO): YES